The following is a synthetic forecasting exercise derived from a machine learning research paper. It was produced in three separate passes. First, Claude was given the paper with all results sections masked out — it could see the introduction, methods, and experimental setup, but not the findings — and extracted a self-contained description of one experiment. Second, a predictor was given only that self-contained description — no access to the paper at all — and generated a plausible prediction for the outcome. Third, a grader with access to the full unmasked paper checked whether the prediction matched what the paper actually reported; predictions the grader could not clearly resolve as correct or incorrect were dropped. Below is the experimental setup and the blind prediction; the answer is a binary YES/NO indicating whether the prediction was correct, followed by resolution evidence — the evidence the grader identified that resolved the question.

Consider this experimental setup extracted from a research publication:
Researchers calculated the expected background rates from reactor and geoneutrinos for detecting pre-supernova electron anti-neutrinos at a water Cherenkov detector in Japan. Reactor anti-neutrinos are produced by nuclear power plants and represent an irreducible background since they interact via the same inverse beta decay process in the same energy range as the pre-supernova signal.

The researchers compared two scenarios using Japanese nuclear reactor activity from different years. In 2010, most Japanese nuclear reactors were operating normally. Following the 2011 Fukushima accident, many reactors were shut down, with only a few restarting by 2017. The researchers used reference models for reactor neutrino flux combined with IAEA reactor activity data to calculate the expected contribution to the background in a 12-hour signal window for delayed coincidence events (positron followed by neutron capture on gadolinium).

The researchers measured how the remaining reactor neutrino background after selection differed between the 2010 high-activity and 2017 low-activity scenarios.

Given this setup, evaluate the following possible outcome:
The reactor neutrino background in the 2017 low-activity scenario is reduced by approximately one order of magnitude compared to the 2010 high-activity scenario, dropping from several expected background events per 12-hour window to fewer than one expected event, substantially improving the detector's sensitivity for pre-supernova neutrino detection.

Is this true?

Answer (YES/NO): YES